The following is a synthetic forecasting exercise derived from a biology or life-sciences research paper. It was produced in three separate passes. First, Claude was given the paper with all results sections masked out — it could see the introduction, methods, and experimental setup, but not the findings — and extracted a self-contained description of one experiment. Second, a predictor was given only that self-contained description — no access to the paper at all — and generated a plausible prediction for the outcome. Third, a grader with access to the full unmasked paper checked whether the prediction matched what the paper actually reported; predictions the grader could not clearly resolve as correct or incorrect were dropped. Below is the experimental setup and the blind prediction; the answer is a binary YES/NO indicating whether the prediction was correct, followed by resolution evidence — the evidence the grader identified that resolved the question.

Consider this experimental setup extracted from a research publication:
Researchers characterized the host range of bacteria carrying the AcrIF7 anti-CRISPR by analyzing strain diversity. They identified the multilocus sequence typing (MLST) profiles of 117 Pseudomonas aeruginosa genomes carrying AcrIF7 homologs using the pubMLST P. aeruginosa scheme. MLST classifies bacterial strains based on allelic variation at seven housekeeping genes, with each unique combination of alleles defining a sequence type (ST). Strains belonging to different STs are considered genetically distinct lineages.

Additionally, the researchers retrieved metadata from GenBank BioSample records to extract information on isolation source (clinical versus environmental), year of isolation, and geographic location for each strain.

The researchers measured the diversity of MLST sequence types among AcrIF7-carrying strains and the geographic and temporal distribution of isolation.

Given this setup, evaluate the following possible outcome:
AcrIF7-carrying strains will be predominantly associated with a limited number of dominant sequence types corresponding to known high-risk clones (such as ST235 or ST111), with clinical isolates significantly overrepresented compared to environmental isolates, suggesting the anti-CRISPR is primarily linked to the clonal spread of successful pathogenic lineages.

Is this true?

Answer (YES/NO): NO